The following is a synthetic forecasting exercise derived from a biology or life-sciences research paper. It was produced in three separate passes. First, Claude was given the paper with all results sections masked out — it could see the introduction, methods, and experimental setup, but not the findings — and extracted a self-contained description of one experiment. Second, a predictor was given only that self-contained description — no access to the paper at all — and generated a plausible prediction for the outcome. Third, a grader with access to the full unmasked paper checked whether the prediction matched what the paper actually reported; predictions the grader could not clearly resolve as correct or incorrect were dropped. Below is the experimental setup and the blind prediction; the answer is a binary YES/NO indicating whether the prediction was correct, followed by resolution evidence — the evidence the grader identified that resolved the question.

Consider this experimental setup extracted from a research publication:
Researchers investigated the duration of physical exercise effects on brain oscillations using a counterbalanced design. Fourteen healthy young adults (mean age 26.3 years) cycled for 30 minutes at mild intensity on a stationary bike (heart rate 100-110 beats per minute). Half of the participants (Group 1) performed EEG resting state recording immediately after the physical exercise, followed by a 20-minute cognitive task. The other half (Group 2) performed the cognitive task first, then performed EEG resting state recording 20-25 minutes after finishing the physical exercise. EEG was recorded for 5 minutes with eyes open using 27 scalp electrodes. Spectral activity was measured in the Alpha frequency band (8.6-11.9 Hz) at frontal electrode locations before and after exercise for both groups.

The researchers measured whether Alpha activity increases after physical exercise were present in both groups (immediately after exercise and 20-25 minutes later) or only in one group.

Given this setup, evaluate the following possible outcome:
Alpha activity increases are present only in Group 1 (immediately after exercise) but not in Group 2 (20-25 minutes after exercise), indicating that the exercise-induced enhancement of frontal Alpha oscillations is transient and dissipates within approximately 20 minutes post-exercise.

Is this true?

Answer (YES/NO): NO